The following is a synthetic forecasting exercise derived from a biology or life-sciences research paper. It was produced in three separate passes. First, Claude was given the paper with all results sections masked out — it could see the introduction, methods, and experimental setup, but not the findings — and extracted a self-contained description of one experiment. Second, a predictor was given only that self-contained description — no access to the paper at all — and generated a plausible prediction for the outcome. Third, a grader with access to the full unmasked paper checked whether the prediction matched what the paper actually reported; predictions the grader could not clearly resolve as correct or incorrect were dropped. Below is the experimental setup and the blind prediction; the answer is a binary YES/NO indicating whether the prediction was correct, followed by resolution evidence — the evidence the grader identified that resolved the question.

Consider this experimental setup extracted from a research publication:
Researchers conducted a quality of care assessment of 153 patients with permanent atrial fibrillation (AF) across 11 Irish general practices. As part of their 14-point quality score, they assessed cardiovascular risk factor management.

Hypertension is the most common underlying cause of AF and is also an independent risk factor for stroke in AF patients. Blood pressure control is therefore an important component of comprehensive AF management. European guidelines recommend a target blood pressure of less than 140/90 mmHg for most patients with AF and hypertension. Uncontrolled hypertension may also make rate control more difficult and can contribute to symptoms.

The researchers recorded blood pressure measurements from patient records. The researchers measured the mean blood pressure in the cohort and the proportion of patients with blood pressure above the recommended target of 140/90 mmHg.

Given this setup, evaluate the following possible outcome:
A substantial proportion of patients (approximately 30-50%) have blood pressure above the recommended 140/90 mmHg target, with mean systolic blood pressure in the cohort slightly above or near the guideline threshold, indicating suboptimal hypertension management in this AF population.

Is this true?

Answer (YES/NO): NO